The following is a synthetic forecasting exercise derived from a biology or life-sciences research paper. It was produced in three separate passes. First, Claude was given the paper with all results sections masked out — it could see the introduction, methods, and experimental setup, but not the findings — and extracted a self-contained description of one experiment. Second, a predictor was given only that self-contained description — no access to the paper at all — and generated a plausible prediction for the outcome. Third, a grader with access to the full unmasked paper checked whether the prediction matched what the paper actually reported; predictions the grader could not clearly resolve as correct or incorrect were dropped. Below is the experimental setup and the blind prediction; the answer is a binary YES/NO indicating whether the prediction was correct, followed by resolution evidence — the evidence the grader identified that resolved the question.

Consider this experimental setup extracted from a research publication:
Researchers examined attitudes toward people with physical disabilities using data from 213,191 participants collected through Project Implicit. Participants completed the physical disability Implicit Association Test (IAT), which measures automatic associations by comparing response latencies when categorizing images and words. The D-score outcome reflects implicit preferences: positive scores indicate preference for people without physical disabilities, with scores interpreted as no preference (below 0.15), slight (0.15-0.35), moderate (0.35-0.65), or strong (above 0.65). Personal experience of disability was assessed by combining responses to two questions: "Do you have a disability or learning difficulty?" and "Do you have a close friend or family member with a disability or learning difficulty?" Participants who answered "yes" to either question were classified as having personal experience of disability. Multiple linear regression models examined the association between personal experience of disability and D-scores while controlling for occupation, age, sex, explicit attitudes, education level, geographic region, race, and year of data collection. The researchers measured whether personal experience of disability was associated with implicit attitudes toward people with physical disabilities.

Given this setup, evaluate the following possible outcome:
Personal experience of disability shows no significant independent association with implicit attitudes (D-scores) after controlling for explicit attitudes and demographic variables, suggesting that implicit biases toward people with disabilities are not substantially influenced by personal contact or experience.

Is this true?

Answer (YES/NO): NO